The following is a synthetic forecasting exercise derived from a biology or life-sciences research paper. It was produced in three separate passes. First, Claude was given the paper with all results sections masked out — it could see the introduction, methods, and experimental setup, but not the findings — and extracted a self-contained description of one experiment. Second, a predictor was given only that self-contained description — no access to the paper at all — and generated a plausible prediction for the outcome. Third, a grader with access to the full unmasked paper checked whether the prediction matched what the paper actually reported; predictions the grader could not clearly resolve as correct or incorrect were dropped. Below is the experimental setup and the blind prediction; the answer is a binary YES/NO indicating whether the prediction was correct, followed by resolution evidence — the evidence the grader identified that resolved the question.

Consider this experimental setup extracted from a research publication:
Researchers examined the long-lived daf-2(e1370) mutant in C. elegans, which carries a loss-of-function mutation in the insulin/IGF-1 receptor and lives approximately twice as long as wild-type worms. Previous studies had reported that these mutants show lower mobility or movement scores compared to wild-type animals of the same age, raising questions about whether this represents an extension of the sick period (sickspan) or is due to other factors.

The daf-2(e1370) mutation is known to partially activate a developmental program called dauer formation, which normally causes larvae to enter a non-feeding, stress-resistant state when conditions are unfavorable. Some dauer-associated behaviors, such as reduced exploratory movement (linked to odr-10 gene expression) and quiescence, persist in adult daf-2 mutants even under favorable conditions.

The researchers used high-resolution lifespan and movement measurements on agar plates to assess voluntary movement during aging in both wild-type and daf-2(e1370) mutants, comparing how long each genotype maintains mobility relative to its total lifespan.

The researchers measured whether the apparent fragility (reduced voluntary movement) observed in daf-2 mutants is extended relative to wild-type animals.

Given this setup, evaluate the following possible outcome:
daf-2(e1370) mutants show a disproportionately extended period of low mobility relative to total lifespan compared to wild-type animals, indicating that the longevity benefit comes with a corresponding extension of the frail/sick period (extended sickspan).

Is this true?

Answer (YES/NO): NO